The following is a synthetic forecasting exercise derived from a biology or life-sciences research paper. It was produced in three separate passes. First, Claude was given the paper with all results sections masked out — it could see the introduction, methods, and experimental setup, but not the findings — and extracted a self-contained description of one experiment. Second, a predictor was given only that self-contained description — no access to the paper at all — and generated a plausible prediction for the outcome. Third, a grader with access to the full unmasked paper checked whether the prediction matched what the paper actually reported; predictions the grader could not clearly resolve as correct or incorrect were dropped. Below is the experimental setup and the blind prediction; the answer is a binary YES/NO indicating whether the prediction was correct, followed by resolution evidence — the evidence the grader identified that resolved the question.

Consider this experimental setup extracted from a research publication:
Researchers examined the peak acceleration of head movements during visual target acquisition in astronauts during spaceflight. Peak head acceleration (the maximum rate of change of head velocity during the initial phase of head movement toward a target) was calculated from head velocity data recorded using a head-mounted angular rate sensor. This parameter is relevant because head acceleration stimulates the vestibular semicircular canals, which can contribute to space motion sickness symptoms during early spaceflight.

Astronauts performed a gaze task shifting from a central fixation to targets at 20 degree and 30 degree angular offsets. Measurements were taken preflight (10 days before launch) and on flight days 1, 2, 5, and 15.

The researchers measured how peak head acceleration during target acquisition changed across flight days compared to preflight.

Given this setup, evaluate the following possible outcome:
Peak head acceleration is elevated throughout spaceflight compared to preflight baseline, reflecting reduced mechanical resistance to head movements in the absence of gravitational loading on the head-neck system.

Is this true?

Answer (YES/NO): NO